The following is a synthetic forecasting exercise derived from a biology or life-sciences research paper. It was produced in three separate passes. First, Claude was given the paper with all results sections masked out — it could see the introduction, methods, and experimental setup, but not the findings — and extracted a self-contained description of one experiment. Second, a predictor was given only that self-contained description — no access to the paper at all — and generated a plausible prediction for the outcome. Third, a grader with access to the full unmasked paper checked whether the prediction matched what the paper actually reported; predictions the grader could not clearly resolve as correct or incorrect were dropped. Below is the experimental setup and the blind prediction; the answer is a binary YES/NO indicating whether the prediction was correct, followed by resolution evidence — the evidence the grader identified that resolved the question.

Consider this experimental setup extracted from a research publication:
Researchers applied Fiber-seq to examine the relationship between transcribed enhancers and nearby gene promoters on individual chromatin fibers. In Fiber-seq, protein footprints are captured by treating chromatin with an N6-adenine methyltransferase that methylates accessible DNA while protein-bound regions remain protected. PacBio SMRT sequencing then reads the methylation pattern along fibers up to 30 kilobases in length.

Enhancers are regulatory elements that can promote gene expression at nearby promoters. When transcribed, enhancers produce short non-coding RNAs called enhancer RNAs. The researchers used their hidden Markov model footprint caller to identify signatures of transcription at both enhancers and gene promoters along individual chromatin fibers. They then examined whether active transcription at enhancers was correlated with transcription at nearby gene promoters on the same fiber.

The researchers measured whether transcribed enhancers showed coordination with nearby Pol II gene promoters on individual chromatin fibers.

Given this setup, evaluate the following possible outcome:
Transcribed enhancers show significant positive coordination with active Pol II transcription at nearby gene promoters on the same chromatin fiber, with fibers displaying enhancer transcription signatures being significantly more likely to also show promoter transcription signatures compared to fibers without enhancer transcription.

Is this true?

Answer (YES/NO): YES